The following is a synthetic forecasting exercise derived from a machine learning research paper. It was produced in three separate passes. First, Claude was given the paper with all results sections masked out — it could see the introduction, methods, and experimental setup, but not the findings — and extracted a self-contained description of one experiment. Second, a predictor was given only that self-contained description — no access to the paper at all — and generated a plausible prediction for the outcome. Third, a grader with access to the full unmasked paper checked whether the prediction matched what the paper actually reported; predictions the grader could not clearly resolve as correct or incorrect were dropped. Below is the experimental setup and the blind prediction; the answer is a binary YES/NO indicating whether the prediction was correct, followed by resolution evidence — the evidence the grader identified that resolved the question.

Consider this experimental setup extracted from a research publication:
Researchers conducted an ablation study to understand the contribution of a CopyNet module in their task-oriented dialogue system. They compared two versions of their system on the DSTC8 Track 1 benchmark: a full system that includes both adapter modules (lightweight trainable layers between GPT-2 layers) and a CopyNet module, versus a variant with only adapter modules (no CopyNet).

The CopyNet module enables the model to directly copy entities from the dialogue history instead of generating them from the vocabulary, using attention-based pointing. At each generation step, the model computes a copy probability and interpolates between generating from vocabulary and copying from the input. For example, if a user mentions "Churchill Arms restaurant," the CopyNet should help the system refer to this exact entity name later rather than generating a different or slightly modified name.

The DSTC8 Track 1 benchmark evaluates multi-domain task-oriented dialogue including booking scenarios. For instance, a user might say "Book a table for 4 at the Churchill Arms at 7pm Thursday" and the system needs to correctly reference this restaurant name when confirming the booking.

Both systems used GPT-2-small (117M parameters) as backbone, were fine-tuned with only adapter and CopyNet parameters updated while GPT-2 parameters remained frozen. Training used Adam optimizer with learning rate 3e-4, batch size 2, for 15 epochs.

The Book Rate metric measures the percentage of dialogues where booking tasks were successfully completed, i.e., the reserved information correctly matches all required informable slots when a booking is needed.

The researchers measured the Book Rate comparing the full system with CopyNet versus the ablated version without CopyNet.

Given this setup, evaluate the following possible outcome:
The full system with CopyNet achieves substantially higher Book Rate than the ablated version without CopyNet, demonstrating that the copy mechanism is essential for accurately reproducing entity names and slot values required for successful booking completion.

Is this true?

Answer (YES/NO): YES